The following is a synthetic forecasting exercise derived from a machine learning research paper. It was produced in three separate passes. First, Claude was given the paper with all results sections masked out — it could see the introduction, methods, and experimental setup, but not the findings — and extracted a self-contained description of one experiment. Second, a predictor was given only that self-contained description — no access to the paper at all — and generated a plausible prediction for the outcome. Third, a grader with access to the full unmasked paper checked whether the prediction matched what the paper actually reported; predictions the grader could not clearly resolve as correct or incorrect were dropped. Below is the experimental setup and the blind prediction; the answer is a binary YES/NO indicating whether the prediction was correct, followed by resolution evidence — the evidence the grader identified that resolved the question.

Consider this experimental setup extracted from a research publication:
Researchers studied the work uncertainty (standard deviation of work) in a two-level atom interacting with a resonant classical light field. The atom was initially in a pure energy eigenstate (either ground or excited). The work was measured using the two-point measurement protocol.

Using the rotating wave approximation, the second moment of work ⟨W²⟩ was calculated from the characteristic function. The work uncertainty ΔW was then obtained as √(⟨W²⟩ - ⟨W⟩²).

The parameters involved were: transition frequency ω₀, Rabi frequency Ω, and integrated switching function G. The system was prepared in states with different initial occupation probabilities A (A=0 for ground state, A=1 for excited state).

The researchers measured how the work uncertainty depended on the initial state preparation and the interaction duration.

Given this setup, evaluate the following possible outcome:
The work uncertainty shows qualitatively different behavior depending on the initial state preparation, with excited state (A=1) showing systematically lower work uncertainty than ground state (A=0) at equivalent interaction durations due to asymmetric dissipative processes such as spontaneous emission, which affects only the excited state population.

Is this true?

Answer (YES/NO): NO